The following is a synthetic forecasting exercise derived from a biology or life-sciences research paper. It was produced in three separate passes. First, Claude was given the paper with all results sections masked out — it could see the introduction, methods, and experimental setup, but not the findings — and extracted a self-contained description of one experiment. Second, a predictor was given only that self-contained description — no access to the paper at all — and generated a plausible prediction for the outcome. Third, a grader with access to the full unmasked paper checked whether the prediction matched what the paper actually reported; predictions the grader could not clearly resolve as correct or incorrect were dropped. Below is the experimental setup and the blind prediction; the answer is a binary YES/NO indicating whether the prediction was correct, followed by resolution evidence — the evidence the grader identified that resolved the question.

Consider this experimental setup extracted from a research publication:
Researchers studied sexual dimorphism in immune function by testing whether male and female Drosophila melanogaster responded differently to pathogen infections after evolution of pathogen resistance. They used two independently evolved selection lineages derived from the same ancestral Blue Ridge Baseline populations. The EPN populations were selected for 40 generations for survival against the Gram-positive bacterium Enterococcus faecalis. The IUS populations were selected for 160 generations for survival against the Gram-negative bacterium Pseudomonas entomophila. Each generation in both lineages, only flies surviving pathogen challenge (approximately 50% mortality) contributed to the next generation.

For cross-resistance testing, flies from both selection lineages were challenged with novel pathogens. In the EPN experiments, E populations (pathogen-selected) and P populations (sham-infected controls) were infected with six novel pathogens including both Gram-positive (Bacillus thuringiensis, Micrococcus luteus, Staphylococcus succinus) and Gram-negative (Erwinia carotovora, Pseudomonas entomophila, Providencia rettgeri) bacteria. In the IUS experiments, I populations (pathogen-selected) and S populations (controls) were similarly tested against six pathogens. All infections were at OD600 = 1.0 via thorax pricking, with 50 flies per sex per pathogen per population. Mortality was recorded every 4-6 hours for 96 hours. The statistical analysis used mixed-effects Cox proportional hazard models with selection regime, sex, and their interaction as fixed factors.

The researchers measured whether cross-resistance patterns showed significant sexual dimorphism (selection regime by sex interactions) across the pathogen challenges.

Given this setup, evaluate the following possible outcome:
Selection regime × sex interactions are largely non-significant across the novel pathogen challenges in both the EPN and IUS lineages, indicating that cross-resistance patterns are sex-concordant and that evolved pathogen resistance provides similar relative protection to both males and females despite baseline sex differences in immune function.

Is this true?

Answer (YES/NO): YES